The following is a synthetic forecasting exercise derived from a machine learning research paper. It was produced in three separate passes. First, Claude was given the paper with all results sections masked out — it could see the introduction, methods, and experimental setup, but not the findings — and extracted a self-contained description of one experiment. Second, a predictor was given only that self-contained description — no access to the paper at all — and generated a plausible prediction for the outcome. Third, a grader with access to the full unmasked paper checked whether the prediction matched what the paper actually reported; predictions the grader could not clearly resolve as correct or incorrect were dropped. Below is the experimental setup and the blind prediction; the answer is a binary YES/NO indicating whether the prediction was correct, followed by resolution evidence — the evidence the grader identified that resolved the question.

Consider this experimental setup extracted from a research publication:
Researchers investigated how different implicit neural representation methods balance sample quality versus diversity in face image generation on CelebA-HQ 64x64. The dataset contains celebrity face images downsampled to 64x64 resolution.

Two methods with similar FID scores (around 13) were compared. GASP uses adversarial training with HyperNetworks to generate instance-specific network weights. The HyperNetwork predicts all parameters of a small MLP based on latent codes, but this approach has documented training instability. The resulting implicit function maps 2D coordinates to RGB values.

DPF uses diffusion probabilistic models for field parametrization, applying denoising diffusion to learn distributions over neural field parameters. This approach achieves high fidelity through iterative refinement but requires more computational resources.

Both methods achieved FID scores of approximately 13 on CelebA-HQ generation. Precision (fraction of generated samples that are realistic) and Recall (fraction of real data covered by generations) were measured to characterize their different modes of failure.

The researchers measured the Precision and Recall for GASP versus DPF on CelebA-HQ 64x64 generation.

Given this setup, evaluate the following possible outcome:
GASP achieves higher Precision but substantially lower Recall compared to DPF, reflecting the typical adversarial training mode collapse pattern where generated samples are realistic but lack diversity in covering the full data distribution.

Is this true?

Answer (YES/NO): NO